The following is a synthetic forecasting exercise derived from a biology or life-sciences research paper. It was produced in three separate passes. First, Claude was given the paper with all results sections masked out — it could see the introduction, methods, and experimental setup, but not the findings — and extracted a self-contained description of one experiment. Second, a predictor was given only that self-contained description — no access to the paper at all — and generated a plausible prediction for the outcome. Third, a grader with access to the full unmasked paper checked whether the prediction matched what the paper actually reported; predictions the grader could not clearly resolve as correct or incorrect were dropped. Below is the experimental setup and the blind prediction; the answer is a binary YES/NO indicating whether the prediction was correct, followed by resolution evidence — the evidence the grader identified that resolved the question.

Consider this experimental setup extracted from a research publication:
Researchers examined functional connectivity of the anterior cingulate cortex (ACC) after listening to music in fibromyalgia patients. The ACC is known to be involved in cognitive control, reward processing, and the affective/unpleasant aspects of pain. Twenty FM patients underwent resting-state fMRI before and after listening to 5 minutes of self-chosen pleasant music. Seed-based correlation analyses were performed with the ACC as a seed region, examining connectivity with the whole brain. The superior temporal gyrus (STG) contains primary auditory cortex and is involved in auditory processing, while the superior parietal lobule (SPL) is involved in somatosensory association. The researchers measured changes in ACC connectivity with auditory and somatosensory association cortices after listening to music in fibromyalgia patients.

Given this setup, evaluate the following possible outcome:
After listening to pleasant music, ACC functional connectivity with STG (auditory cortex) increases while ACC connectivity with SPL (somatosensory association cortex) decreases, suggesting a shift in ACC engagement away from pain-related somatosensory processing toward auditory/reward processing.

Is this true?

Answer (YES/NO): NO